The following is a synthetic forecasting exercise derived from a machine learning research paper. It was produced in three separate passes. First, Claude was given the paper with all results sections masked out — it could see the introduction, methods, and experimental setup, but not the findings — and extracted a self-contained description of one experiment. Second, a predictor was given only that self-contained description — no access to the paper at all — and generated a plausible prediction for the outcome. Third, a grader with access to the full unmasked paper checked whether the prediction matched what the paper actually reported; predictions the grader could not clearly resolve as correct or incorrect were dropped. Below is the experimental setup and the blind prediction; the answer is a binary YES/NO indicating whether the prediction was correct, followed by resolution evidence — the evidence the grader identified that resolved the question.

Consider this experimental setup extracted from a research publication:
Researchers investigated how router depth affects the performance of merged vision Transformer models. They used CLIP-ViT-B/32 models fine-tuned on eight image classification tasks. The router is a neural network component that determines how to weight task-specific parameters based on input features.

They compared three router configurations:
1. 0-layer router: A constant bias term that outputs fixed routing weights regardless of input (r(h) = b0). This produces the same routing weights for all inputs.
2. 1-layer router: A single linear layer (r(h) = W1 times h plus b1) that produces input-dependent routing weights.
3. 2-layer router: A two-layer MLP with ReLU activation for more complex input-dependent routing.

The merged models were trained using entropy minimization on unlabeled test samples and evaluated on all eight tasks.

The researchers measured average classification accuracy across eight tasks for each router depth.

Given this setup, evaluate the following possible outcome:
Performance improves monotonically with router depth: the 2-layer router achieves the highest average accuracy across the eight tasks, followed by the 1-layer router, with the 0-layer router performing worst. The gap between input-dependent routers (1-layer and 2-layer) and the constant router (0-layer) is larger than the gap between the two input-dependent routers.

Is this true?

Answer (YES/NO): YES